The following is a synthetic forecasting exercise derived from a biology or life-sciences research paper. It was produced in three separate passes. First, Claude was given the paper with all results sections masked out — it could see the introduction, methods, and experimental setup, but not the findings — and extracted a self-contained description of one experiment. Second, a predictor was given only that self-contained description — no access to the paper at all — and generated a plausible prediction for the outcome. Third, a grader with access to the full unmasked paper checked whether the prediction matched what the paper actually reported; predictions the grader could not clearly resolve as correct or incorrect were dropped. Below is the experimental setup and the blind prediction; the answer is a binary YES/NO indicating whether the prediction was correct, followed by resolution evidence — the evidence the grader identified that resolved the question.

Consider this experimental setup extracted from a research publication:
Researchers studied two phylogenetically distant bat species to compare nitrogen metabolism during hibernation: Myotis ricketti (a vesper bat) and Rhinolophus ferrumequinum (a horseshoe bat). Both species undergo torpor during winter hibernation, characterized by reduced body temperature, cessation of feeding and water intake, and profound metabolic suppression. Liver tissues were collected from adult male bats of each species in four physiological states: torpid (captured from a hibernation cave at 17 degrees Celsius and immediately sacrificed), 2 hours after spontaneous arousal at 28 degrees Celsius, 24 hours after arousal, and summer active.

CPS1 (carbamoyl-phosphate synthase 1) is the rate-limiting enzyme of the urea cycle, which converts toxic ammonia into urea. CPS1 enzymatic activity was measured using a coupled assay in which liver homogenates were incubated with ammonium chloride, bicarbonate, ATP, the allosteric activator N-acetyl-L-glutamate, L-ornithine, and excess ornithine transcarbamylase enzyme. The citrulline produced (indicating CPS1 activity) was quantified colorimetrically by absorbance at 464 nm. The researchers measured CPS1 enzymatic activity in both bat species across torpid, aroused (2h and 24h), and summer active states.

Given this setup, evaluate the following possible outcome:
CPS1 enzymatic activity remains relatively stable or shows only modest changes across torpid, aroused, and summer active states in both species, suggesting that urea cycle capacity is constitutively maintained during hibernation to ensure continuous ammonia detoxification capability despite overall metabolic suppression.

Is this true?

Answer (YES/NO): NO